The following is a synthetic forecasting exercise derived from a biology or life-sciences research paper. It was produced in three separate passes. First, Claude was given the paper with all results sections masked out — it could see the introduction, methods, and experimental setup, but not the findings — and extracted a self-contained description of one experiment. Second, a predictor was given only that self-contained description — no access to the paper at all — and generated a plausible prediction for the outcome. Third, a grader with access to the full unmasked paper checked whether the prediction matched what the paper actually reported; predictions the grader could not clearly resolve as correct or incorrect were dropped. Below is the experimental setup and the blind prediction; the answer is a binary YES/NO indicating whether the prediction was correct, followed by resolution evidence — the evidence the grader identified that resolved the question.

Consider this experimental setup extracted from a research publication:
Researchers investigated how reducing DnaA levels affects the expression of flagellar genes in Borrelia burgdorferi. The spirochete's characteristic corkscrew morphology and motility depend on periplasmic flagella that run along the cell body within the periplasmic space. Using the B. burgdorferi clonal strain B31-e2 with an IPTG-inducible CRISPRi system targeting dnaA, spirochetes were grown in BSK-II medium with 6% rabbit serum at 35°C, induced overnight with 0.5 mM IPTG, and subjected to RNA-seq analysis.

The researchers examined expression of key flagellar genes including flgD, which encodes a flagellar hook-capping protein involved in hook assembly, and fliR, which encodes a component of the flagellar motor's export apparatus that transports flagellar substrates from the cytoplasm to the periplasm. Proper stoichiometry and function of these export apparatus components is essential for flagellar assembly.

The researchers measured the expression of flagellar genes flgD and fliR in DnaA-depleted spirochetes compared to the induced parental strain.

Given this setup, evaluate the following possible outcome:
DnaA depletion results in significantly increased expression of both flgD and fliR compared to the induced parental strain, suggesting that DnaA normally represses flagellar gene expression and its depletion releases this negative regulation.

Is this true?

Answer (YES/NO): YES